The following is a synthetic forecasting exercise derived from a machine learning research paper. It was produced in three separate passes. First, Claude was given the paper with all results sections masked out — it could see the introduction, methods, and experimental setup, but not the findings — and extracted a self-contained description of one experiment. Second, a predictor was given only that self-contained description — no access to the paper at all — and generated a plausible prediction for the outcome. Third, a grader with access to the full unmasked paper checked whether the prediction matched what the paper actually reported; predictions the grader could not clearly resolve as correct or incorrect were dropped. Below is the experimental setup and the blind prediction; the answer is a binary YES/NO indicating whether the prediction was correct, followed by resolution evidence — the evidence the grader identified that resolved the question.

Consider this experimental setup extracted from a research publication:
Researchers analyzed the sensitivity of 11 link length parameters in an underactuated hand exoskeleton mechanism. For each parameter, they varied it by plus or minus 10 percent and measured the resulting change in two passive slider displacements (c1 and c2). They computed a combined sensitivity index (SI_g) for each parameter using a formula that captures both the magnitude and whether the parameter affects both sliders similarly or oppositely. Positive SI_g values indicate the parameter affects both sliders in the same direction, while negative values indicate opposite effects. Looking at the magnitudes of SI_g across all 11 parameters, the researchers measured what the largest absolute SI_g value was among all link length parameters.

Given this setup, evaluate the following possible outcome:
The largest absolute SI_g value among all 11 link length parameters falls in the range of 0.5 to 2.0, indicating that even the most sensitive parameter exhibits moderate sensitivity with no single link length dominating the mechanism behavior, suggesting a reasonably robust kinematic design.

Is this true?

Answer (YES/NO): NO